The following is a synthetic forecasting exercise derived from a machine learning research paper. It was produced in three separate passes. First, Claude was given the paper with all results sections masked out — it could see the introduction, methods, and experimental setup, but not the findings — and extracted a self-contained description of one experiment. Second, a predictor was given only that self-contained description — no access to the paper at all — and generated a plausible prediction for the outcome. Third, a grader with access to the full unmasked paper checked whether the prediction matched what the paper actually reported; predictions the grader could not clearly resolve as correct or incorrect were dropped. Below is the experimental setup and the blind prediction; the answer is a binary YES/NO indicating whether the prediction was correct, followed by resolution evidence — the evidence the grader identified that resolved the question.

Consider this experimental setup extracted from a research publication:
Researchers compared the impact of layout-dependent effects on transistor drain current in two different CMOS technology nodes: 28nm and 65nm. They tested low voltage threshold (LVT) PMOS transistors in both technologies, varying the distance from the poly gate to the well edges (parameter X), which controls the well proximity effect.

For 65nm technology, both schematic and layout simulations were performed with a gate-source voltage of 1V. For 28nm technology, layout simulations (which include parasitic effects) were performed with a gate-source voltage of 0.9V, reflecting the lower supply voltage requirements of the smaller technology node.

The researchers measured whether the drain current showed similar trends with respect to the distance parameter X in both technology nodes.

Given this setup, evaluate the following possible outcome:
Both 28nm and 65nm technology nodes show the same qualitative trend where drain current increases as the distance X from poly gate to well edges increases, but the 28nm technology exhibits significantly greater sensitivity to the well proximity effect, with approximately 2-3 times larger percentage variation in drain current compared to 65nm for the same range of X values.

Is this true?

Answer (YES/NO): NO